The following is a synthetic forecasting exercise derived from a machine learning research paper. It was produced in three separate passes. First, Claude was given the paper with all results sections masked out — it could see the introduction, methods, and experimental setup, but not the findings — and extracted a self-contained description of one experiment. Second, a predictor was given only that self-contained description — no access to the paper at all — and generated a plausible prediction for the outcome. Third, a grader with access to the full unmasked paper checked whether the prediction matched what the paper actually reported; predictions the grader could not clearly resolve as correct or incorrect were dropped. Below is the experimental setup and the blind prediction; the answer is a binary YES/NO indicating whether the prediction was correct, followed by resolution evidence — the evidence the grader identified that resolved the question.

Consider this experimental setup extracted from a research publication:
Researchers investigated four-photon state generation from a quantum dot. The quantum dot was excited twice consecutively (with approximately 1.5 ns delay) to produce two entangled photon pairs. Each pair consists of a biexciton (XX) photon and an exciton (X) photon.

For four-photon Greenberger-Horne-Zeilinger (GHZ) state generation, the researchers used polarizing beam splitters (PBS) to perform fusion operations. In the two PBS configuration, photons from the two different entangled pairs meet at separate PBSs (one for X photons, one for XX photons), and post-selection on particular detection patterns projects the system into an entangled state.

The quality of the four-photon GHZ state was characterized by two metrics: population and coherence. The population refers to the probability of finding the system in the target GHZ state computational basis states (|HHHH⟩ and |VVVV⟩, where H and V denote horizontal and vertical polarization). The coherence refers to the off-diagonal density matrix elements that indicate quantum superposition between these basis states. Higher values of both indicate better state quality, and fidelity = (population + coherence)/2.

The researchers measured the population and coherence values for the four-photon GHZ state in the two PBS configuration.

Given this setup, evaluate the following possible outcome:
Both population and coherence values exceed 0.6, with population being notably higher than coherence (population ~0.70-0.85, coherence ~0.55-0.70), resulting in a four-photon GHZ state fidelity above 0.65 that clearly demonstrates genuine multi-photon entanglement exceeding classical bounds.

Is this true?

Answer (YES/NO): NO